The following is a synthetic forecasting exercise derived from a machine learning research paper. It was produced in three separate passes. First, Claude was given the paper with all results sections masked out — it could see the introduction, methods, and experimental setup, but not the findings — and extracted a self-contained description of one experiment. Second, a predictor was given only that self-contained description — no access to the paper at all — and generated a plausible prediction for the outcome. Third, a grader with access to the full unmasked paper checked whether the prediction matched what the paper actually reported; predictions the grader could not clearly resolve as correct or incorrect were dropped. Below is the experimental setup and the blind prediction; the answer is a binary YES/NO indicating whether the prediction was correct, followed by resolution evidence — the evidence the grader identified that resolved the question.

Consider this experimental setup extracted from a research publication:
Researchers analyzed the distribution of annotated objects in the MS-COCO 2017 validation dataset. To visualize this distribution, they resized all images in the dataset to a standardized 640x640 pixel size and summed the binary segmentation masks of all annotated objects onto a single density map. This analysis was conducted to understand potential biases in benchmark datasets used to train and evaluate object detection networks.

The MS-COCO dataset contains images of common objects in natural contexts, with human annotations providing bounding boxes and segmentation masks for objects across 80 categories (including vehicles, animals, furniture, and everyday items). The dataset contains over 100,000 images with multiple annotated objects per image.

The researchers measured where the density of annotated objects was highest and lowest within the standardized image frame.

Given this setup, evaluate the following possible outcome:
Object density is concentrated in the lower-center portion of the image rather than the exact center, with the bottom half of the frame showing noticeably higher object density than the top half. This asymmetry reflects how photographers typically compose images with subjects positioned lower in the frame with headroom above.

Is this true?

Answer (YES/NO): YES